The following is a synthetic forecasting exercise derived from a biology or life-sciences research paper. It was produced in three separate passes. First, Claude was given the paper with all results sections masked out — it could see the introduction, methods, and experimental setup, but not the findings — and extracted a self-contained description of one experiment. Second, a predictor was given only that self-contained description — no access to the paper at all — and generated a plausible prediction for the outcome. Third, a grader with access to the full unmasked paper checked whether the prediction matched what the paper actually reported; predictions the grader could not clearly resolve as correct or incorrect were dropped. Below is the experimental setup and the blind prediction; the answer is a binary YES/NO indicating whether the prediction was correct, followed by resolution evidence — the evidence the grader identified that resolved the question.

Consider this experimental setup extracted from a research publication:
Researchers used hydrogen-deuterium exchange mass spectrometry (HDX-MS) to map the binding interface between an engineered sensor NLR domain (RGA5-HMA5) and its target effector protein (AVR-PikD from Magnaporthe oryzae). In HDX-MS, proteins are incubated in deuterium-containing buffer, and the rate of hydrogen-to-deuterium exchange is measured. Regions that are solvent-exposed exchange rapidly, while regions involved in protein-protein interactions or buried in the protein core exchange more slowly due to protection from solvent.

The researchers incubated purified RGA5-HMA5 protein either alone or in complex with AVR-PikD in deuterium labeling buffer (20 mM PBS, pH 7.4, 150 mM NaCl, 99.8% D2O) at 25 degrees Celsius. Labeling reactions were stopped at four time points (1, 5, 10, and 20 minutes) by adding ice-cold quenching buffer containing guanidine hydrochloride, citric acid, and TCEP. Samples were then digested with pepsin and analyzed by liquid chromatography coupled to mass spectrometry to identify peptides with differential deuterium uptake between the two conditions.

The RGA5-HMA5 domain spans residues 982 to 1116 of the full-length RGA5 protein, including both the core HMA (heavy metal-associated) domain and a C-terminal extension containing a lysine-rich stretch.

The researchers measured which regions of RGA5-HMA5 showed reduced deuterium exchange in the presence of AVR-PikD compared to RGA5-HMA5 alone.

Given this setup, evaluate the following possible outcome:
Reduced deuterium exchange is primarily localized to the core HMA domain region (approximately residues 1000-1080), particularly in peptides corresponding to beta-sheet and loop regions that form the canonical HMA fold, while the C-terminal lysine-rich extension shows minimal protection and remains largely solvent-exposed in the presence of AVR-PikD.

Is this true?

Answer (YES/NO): NO